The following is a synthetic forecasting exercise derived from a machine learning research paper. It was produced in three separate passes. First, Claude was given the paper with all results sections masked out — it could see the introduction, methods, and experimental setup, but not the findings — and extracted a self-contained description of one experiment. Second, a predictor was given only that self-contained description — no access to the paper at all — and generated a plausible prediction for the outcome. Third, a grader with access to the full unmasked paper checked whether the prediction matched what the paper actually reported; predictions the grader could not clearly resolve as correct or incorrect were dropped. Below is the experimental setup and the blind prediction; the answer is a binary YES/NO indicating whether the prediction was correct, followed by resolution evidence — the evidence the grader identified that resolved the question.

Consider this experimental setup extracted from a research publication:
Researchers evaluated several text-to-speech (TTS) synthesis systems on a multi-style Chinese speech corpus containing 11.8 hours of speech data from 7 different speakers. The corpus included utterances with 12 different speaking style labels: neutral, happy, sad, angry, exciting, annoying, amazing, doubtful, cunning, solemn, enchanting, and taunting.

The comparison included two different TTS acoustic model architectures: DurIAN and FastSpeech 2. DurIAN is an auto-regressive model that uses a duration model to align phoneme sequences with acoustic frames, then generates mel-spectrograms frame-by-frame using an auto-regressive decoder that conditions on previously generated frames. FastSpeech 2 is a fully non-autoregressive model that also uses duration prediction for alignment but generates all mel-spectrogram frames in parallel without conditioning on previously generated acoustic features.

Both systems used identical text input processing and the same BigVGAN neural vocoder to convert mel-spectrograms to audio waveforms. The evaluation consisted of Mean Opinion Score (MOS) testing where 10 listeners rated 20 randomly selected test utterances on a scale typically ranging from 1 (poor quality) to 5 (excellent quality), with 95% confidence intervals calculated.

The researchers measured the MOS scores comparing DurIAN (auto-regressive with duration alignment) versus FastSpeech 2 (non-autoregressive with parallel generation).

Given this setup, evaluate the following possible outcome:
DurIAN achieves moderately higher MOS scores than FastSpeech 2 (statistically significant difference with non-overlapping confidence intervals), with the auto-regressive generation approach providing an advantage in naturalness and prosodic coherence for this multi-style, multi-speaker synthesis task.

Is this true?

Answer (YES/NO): NO